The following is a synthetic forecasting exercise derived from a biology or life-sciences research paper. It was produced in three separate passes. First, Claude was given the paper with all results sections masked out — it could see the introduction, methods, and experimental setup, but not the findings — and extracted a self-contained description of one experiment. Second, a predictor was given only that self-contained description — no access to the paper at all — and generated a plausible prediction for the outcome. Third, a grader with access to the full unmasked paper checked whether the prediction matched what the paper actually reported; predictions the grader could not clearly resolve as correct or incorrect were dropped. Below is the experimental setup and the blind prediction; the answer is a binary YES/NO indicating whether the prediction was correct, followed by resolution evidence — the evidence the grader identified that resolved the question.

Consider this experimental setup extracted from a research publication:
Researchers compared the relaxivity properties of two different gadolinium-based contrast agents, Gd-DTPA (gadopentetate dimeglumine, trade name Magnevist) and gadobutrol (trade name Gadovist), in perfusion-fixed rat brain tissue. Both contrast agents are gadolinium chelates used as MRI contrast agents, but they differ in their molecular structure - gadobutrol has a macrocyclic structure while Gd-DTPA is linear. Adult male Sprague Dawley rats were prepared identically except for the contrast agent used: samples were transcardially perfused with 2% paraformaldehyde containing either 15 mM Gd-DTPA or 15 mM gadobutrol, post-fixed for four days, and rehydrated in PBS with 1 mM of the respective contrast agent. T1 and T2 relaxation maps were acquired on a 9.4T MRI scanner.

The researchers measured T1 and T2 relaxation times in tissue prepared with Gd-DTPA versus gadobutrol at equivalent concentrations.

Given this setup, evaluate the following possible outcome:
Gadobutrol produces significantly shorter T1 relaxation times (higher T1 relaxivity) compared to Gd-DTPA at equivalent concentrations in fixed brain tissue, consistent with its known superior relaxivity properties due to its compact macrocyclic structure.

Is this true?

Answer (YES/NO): YES